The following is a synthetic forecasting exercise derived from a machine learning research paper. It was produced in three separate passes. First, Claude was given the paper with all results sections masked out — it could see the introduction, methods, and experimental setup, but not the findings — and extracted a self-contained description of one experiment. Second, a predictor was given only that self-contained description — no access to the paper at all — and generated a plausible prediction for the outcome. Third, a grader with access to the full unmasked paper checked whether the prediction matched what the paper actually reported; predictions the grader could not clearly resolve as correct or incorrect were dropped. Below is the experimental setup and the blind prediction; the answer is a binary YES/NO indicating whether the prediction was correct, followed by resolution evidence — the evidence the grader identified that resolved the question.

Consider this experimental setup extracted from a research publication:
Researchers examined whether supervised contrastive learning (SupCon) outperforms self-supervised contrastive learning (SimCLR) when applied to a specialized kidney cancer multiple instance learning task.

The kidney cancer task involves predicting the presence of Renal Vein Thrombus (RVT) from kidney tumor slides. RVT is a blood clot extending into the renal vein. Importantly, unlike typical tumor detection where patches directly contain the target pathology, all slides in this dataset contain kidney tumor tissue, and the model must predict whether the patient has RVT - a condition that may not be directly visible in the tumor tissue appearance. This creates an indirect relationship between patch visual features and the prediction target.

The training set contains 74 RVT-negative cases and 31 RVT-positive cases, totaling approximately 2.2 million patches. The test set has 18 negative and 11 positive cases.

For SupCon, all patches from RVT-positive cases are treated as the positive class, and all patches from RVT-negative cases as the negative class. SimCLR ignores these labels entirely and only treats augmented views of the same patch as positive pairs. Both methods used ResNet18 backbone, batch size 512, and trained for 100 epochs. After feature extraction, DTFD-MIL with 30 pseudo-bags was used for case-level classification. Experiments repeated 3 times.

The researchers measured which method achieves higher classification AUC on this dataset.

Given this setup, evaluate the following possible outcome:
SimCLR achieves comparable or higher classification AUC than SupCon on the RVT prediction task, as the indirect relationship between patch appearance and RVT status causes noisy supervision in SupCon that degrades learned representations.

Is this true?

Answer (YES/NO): NO